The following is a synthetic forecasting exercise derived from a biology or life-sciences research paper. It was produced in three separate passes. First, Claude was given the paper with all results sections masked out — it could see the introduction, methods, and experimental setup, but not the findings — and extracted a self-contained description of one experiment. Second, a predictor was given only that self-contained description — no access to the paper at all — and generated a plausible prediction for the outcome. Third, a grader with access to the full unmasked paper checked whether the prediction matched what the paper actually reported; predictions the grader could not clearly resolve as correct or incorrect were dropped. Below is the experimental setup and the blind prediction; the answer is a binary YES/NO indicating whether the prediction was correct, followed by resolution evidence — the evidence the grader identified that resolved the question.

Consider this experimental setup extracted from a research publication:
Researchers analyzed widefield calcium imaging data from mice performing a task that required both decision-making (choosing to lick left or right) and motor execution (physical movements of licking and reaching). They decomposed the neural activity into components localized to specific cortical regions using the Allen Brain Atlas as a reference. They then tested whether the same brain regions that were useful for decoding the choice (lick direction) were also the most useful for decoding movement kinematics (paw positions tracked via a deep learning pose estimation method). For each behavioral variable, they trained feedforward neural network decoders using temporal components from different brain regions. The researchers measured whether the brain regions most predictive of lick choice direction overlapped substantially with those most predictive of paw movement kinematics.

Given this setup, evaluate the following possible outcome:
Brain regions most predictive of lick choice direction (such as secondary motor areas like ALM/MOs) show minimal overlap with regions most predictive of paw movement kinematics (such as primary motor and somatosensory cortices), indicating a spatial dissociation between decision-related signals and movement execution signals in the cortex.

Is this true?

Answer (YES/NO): NO